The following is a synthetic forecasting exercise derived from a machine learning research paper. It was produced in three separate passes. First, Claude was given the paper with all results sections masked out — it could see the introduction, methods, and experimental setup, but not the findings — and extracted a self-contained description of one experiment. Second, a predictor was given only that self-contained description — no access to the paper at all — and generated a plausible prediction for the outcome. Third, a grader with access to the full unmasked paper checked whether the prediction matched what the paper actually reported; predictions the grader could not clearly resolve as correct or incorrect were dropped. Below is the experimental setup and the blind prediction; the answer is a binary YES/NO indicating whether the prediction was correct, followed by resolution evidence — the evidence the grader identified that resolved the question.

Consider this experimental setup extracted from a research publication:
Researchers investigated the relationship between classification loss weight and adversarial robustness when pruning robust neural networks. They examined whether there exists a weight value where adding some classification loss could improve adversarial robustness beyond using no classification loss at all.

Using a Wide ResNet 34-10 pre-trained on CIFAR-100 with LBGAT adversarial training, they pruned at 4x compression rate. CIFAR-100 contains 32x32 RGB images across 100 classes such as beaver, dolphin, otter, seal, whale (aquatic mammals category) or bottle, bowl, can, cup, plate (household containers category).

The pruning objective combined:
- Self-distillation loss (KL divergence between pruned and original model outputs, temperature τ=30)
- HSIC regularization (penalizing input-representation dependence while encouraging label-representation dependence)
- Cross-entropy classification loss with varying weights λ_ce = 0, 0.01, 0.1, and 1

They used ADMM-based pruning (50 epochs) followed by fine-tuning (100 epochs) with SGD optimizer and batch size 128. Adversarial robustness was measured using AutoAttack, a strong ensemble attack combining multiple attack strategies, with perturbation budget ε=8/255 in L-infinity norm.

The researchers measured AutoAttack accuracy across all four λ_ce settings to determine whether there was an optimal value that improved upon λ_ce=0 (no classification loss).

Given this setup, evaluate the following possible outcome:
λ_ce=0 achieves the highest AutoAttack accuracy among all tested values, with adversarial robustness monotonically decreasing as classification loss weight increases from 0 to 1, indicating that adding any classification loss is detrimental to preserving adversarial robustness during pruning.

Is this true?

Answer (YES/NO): YES